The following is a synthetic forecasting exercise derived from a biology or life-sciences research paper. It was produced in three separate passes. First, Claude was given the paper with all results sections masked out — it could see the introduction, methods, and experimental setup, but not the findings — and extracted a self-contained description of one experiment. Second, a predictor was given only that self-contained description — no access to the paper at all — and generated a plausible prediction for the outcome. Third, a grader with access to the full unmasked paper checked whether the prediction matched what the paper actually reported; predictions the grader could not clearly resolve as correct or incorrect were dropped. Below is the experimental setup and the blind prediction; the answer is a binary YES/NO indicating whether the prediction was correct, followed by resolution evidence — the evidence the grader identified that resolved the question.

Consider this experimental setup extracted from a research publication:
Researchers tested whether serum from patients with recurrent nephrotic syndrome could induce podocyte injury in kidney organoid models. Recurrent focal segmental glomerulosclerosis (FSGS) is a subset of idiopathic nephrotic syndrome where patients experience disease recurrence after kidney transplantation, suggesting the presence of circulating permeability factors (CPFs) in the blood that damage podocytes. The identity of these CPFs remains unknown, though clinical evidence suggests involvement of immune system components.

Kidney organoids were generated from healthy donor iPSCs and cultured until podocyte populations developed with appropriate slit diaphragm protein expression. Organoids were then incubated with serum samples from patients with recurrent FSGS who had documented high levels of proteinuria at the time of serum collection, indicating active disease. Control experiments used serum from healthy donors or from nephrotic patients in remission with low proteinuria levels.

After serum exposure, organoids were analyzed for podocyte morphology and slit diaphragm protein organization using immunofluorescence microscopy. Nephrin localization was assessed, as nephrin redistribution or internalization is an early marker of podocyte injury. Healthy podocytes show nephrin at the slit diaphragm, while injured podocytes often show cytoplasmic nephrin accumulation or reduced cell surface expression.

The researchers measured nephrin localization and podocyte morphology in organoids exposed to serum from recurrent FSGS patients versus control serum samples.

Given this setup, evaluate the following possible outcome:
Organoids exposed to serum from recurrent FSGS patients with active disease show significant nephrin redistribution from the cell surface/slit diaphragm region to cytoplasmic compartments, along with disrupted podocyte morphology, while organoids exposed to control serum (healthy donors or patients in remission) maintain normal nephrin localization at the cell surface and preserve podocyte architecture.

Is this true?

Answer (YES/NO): NO